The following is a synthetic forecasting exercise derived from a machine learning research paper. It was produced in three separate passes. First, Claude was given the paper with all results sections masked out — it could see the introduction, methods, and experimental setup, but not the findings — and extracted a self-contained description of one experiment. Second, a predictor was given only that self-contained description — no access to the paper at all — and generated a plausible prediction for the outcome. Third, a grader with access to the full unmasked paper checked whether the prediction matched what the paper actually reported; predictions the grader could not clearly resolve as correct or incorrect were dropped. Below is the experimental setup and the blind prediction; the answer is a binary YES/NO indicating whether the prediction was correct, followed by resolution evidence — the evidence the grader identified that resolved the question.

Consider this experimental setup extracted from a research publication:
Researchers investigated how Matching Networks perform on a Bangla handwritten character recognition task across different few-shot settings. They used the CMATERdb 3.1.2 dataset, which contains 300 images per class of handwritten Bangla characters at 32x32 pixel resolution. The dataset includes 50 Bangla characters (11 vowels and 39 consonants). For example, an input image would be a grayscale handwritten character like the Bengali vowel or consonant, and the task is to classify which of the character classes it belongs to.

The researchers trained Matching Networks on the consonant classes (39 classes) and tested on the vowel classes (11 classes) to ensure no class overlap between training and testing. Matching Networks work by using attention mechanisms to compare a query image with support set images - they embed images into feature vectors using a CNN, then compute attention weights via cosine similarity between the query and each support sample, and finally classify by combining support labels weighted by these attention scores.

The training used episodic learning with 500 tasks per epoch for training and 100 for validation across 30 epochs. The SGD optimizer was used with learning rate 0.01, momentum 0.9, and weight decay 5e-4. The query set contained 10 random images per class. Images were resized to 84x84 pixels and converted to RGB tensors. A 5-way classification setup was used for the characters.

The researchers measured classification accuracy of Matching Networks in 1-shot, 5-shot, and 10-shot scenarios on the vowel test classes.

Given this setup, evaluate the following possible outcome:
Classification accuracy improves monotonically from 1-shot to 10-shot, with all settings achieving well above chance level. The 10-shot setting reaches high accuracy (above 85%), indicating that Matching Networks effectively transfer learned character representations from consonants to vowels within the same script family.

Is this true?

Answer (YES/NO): NO